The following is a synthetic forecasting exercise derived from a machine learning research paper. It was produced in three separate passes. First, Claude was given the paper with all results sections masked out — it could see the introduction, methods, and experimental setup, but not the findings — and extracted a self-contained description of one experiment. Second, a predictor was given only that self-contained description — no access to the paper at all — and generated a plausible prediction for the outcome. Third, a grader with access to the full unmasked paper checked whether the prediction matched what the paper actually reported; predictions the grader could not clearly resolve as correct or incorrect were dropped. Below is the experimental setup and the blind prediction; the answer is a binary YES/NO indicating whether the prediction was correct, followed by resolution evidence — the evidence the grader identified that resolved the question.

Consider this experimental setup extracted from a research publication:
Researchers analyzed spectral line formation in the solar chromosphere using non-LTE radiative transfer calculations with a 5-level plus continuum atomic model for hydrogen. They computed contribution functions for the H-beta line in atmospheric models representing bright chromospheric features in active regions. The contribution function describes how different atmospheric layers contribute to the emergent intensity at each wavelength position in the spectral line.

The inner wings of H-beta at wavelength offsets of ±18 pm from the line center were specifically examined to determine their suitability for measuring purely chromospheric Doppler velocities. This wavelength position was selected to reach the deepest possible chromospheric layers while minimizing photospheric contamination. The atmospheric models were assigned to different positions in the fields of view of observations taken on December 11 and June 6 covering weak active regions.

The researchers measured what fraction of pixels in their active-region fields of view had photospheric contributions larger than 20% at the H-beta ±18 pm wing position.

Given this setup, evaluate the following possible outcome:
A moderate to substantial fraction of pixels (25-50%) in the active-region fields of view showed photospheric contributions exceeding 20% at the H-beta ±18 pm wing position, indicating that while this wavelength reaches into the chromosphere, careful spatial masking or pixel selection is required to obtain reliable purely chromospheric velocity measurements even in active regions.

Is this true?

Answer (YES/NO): NO